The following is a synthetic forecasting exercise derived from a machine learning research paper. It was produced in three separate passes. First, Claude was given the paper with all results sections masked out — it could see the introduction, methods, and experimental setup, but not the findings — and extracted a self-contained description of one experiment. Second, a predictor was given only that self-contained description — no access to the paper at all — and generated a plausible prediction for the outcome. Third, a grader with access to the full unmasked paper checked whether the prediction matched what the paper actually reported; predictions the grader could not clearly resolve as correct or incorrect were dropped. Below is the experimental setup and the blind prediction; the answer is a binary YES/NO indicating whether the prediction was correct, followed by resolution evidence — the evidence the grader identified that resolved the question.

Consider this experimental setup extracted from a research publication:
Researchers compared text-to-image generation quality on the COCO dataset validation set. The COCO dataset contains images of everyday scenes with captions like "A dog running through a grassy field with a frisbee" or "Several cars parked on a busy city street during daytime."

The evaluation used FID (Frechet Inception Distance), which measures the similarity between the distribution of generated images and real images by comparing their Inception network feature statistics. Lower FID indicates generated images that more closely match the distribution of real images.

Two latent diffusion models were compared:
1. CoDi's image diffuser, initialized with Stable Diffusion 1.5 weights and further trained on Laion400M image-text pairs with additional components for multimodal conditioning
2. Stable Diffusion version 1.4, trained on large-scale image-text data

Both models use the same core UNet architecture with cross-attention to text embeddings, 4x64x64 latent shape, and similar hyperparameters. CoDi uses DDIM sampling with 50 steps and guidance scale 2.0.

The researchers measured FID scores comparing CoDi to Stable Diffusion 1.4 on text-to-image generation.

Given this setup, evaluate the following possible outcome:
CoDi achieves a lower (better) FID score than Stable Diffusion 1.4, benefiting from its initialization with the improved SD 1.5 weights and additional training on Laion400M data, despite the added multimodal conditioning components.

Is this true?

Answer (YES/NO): NO